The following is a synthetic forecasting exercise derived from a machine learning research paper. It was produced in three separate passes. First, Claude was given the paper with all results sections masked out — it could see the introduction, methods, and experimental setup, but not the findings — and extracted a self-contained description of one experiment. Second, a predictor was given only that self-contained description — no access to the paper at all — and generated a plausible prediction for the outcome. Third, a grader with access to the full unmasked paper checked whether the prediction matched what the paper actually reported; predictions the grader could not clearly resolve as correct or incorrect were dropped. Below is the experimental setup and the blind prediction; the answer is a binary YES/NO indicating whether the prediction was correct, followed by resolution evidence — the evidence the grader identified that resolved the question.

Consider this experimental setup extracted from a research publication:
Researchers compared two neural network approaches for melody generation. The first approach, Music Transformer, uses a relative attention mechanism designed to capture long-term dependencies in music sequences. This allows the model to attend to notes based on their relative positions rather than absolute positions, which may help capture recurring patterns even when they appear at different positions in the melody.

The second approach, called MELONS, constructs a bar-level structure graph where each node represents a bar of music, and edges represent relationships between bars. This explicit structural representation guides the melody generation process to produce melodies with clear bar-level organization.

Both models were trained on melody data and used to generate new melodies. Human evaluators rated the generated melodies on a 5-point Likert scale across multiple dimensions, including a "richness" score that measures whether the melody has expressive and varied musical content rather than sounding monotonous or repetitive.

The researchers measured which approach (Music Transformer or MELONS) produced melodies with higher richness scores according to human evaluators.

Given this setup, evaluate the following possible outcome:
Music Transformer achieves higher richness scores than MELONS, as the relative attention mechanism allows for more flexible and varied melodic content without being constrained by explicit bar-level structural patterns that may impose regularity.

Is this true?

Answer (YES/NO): NO